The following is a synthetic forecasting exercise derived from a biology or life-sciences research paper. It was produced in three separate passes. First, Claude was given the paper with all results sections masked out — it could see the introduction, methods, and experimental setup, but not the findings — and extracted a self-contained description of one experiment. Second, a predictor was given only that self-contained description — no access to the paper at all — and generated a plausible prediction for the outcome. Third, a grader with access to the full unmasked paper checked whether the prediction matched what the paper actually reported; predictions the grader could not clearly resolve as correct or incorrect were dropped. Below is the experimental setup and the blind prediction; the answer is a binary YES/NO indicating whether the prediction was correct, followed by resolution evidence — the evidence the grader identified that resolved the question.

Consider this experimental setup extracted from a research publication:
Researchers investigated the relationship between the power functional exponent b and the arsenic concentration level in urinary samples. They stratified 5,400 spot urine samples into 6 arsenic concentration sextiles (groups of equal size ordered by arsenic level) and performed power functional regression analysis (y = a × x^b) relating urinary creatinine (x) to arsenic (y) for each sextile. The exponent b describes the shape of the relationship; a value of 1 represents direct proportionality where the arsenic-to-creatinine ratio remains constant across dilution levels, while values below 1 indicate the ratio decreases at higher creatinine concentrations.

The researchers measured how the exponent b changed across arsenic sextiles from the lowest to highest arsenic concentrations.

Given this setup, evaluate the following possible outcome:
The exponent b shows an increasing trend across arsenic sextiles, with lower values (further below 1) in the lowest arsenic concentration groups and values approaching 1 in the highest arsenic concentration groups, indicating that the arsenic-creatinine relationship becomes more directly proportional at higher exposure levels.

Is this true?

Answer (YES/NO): YES